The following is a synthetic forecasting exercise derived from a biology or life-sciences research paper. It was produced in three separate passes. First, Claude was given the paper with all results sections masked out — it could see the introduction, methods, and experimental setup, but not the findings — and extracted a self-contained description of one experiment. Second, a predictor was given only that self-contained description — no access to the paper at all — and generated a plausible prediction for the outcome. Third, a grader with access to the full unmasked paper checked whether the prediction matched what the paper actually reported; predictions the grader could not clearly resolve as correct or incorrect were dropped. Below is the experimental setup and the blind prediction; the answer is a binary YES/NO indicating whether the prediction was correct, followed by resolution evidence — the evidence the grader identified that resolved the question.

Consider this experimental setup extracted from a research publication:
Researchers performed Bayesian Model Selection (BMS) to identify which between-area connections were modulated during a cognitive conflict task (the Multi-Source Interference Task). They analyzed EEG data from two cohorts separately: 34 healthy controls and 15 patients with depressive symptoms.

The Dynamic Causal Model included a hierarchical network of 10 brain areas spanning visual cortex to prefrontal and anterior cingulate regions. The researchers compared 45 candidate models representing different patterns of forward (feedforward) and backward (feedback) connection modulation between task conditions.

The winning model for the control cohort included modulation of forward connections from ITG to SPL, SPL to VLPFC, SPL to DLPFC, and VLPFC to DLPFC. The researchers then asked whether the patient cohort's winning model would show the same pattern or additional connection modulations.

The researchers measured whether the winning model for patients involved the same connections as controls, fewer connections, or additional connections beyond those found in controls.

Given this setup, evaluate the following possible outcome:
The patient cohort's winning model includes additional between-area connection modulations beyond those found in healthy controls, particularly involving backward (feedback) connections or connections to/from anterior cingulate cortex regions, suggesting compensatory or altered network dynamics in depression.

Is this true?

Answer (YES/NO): NO